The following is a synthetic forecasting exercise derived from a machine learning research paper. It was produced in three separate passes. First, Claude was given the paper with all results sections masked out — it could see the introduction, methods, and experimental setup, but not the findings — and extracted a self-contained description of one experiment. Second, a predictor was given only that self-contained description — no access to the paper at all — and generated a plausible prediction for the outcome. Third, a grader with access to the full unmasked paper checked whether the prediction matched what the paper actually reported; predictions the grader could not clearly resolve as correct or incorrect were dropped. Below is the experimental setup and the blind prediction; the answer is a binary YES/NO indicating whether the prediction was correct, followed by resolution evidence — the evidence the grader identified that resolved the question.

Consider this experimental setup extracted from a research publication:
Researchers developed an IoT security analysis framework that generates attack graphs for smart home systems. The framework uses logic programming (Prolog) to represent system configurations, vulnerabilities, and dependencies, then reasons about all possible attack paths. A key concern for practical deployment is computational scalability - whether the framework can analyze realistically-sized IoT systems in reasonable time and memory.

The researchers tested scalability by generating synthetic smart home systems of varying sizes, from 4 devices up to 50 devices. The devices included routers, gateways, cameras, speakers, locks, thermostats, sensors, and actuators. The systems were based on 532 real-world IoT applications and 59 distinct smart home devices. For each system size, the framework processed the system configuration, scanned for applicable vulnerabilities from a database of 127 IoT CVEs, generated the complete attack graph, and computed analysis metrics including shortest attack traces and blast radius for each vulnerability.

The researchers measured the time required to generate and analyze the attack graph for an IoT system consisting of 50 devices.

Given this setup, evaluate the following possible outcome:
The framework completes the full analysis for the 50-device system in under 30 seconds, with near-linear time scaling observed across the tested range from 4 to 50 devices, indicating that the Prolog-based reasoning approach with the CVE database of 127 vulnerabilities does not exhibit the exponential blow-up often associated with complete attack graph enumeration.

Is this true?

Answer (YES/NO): YES